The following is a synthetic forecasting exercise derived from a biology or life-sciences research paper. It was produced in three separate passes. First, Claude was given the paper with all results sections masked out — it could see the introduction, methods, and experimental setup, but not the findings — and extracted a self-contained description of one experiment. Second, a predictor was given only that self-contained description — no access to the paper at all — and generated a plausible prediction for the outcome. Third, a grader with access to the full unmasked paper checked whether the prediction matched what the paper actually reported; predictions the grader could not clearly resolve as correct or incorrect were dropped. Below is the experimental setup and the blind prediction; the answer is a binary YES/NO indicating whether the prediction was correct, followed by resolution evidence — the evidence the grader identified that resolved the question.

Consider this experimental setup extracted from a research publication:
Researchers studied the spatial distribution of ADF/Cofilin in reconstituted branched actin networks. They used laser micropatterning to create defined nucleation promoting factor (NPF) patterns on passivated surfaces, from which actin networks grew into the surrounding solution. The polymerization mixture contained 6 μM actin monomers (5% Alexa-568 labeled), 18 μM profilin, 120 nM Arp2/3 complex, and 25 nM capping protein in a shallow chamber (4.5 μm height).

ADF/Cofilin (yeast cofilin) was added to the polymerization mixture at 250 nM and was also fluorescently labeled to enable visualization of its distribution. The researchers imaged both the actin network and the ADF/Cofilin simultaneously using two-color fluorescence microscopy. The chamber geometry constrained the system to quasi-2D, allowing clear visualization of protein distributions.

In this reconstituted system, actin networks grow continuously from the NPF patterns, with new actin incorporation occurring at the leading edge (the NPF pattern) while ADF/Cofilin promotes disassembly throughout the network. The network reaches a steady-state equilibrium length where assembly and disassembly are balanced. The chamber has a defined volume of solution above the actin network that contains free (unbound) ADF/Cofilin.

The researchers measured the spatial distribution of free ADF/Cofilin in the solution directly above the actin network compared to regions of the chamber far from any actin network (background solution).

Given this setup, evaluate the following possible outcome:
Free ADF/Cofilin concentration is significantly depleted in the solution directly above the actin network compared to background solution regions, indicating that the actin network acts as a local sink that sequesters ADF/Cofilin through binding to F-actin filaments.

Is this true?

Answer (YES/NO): YES